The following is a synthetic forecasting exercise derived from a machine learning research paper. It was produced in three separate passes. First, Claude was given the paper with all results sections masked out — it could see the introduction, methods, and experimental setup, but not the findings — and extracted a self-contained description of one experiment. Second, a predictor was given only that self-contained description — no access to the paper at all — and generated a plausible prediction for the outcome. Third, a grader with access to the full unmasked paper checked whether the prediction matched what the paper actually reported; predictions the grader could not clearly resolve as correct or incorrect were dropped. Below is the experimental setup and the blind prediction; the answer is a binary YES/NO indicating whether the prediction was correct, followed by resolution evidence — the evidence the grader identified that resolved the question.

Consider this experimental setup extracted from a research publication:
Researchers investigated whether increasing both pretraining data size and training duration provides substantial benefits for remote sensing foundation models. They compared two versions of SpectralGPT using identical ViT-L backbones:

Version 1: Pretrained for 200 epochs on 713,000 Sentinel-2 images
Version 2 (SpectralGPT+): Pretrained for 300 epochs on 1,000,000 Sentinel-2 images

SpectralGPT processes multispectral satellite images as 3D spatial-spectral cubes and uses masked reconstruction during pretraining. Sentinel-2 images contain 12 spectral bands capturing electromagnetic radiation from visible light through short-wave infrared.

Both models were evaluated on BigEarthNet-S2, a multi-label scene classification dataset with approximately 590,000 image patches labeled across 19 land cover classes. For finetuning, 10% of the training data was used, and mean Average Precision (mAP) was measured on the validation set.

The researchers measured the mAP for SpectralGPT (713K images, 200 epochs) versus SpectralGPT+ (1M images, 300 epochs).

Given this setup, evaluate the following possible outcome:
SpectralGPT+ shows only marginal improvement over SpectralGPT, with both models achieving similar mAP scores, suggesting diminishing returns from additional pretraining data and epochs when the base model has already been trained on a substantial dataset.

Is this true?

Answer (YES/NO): NO